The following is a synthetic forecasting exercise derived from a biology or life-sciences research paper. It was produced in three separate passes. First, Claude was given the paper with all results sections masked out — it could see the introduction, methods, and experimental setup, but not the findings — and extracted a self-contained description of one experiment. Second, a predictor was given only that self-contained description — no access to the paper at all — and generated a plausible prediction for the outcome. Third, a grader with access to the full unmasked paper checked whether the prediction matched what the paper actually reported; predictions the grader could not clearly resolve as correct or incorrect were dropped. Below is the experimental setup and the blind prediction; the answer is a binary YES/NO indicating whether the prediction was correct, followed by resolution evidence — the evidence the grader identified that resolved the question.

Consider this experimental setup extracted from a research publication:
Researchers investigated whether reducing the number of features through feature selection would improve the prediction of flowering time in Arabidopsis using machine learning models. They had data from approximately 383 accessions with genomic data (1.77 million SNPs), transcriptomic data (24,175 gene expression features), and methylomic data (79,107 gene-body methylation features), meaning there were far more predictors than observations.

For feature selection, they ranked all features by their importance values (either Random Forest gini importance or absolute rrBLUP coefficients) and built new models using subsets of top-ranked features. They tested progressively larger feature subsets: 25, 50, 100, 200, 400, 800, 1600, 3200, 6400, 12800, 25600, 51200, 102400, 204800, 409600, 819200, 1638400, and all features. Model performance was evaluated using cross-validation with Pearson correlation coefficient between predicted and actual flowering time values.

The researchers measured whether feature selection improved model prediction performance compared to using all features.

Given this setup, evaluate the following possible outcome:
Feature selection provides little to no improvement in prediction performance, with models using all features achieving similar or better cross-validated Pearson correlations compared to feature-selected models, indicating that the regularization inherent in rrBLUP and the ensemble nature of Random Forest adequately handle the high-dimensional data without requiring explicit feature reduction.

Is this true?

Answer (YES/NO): YES